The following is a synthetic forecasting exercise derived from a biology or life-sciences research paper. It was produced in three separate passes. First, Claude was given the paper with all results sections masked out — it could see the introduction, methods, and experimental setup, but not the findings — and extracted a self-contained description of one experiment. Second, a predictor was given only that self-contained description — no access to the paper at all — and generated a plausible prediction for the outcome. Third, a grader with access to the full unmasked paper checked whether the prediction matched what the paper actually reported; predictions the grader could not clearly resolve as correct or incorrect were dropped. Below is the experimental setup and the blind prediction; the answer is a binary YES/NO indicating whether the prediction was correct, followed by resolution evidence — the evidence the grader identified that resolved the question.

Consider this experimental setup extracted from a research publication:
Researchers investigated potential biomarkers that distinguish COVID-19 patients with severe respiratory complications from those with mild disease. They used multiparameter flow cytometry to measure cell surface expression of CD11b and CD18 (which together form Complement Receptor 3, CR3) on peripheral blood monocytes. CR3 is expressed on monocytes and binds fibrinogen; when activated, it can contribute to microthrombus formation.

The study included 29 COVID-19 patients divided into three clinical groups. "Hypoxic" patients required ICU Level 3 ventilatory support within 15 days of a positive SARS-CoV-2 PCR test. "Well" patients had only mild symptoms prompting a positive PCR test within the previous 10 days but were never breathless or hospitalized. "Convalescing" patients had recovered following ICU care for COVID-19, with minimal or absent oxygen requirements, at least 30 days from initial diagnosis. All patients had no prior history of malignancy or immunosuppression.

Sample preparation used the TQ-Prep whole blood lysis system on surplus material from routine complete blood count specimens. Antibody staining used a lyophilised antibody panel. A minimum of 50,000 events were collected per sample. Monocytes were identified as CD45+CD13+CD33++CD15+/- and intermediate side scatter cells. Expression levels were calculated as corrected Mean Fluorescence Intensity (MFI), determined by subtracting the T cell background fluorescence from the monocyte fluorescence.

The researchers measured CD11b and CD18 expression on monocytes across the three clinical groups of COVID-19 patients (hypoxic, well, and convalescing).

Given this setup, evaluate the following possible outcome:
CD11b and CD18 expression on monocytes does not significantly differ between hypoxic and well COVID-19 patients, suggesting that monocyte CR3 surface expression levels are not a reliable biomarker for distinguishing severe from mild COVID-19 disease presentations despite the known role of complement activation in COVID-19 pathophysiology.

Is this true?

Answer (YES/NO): NO